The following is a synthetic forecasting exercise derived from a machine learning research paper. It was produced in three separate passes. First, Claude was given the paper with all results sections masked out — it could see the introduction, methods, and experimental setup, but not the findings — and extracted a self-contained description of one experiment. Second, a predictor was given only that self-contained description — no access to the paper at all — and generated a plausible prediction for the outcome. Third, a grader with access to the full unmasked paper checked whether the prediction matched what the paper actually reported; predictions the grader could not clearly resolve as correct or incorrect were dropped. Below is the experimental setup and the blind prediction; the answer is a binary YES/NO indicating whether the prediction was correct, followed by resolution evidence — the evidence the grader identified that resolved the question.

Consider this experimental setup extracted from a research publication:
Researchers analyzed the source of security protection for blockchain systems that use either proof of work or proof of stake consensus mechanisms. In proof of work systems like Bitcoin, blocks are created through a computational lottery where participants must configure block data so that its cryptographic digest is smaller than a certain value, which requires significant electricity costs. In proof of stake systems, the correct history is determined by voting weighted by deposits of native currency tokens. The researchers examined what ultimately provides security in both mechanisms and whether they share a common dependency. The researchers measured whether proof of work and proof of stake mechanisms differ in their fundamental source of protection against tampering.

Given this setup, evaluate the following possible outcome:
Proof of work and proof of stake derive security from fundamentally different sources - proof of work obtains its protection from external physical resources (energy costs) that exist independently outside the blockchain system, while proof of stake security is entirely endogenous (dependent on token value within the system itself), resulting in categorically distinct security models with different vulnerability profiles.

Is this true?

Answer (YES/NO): NO